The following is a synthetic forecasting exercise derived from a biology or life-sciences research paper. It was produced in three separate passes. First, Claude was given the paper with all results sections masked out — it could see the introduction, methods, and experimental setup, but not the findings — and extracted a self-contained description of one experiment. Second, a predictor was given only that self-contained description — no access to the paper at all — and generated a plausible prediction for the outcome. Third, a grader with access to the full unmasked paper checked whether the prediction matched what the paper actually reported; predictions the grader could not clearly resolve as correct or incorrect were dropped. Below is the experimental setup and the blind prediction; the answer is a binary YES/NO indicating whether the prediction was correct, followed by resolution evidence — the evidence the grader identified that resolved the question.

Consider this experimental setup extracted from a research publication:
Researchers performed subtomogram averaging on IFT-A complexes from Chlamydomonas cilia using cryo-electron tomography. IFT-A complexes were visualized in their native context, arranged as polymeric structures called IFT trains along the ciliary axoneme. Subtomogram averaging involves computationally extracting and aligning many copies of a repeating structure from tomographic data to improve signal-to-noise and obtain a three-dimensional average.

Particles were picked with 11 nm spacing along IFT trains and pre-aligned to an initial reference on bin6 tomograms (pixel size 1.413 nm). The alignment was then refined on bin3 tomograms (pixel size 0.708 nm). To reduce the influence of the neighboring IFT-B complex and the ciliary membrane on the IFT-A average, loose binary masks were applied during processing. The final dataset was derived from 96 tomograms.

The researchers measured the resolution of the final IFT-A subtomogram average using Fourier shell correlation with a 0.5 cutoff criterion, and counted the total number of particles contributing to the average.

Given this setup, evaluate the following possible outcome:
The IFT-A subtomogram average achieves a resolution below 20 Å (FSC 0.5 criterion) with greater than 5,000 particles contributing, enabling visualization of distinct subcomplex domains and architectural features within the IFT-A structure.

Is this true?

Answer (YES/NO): NO